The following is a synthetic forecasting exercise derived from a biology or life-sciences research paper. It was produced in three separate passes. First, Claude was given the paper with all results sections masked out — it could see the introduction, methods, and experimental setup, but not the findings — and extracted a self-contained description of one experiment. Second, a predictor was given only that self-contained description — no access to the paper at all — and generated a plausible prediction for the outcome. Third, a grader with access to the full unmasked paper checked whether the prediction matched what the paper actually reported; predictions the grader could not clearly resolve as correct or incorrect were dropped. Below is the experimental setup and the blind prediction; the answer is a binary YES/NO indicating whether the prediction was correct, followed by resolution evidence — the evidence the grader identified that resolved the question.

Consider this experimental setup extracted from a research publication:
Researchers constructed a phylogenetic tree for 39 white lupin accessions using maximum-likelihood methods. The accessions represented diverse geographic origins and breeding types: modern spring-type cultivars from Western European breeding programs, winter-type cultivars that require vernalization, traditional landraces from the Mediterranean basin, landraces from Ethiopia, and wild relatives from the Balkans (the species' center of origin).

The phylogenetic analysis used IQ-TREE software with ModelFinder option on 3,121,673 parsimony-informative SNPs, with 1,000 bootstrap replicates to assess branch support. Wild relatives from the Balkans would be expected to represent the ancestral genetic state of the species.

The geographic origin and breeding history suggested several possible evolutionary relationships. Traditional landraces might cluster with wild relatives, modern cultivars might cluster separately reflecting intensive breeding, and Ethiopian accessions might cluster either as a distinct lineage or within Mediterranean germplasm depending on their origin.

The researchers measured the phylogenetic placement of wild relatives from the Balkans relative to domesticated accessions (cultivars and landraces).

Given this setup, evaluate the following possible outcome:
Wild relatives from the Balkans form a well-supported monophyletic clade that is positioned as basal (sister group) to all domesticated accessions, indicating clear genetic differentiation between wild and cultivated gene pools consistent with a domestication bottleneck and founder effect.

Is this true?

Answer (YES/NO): NO